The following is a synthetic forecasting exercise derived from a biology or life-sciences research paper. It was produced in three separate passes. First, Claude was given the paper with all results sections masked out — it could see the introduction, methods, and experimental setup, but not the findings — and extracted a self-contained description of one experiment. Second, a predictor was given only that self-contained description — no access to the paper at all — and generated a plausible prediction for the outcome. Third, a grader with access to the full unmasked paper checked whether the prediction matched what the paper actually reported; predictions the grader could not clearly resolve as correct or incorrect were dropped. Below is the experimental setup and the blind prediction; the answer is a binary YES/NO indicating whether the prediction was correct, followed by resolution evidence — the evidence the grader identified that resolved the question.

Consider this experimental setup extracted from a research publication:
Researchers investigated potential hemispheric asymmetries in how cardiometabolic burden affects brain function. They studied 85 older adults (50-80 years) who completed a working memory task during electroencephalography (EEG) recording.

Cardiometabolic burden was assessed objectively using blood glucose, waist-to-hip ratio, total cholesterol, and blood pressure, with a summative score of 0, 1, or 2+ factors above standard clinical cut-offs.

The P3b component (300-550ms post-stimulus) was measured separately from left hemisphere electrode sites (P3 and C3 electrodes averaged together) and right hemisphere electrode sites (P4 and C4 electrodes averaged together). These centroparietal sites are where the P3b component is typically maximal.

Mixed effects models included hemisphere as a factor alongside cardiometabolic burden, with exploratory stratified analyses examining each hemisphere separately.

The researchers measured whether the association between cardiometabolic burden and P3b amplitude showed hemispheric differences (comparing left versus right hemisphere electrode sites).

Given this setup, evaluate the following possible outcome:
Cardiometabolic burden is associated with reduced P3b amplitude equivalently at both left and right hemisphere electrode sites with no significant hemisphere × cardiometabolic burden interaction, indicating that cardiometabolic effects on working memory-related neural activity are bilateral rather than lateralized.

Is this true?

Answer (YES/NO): YES